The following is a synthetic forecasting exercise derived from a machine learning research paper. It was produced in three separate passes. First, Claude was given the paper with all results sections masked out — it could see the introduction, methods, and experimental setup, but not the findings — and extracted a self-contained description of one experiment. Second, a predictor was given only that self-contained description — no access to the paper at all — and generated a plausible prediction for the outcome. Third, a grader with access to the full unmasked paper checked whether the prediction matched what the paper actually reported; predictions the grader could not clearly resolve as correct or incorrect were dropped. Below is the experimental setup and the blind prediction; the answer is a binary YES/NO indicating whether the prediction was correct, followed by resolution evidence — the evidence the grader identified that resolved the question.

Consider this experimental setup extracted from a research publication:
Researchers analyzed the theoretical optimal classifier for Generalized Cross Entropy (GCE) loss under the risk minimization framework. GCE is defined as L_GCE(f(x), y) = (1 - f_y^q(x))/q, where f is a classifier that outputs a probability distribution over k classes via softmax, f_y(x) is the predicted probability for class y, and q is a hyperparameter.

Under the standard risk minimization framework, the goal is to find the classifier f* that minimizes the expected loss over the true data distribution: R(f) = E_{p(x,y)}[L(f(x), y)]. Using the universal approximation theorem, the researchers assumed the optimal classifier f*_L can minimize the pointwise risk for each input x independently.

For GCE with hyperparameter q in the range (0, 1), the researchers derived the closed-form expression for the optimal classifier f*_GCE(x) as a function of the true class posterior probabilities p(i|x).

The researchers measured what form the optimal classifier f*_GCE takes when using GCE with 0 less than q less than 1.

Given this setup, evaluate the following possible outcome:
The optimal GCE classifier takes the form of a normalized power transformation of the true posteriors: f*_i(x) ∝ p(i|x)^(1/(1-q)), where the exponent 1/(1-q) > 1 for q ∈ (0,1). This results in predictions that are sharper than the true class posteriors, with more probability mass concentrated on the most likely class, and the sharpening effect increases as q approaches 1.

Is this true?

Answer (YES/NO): YES